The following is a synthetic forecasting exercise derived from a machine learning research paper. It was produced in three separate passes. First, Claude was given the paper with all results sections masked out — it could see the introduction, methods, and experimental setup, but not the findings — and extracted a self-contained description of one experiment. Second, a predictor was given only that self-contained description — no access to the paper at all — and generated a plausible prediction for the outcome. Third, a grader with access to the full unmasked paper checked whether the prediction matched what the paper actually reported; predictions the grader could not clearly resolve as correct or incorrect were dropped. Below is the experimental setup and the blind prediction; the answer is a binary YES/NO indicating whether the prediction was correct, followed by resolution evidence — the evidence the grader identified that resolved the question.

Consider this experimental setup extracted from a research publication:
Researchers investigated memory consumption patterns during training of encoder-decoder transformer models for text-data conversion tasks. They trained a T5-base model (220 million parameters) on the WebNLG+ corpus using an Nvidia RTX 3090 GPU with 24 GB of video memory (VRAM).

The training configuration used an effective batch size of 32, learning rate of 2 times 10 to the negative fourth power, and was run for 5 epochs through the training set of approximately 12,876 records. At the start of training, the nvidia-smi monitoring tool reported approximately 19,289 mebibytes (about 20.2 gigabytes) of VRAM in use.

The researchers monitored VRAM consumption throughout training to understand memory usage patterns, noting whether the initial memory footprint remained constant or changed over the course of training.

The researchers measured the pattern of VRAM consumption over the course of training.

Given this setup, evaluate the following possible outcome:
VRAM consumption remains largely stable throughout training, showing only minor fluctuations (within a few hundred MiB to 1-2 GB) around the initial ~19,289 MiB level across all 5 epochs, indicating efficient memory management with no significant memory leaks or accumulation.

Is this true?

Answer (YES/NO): NO